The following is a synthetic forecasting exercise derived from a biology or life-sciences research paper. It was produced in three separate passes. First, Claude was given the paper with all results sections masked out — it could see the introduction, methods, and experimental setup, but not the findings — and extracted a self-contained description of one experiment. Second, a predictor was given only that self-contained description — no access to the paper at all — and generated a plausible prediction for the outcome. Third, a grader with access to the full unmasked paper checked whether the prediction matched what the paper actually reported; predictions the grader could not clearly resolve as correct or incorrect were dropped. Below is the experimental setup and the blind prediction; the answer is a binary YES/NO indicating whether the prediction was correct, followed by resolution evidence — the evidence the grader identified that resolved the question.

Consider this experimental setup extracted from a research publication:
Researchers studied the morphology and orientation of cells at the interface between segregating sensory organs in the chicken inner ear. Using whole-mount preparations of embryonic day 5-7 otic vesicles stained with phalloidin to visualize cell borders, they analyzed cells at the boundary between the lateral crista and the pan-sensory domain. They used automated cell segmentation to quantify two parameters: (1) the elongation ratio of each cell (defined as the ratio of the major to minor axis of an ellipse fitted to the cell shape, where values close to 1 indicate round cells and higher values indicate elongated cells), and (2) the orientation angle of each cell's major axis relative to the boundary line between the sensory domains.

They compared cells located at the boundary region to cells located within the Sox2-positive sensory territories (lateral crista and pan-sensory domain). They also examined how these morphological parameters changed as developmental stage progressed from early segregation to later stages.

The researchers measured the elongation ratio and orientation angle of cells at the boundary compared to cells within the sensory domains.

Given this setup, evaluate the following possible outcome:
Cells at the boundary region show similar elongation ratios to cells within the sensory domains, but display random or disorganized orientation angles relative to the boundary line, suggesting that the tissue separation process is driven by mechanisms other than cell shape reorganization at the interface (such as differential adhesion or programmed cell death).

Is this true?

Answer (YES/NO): NO